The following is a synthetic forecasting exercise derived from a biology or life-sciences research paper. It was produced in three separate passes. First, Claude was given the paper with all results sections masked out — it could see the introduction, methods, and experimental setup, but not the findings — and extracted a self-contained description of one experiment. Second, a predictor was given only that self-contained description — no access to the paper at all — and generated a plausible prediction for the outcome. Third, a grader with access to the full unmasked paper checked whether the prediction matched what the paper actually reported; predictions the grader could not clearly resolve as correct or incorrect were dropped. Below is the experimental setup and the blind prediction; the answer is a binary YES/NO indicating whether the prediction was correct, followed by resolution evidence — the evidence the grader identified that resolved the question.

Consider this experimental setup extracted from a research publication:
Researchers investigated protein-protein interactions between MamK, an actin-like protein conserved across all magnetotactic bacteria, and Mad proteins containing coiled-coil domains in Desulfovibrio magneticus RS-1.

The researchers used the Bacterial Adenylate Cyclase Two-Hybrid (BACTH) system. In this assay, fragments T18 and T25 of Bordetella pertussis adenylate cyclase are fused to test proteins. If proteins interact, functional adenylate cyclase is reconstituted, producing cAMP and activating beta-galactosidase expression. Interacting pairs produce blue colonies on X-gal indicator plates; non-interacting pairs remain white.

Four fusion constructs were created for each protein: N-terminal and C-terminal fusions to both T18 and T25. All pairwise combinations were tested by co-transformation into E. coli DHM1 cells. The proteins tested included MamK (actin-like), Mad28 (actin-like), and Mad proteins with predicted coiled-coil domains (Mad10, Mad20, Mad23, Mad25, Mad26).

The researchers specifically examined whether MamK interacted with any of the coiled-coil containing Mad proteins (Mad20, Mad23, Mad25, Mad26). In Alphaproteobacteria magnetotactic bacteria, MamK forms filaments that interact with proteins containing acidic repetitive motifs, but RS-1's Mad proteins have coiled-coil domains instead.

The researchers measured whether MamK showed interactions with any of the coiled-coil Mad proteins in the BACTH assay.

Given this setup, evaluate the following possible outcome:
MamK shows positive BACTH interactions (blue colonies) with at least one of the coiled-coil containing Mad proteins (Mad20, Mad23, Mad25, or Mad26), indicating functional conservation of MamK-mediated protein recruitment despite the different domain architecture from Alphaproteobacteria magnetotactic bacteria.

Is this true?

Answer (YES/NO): YES